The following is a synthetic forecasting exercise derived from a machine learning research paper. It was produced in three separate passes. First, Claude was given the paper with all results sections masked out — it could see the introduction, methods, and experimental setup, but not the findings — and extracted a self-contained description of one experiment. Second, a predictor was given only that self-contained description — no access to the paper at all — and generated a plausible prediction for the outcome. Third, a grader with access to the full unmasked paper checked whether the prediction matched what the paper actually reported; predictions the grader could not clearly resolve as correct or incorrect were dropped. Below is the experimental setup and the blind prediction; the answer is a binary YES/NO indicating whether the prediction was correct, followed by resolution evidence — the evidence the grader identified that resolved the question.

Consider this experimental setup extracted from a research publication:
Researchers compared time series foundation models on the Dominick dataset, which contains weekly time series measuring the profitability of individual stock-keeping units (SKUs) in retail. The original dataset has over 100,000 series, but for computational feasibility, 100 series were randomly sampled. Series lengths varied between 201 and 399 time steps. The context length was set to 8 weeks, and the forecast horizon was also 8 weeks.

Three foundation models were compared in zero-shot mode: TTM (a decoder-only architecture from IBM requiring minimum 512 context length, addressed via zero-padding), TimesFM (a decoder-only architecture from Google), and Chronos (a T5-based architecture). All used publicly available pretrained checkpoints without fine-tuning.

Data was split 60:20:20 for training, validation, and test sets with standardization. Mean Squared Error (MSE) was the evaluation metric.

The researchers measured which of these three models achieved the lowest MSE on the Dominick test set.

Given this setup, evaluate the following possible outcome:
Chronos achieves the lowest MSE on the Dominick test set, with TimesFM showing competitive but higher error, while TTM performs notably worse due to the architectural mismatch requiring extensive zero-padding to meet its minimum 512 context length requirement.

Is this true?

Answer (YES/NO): NO